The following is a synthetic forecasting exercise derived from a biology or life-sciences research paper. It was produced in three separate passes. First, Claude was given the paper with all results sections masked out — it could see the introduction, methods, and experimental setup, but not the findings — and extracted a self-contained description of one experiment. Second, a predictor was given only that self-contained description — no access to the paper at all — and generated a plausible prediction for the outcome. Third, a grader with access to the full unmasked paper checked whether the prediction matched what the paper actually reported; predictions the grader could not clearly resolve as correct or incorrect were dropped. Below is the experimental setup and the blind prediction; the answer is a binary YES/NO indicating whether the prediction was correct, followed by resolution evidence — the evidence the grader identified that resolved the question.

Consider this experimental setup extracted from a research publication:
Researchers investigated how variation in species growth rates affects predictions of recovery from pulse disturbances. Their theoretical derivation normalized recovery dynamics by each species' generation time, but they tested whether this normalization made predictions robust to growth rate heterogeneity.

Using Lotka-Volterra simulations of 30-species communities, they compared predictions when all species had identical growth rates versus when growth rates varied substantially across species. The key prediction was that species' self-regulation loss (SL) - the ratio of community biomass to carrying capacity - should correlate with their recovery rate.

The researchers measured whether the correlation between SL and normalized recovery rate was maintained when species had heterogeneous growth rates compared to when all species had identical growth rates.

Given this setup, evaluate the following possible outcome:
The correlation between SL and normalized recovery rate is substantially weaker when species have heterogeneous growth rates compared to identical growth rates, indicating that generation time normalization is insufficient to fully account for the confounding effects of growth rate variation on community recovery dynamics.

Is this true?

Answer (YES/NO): YES